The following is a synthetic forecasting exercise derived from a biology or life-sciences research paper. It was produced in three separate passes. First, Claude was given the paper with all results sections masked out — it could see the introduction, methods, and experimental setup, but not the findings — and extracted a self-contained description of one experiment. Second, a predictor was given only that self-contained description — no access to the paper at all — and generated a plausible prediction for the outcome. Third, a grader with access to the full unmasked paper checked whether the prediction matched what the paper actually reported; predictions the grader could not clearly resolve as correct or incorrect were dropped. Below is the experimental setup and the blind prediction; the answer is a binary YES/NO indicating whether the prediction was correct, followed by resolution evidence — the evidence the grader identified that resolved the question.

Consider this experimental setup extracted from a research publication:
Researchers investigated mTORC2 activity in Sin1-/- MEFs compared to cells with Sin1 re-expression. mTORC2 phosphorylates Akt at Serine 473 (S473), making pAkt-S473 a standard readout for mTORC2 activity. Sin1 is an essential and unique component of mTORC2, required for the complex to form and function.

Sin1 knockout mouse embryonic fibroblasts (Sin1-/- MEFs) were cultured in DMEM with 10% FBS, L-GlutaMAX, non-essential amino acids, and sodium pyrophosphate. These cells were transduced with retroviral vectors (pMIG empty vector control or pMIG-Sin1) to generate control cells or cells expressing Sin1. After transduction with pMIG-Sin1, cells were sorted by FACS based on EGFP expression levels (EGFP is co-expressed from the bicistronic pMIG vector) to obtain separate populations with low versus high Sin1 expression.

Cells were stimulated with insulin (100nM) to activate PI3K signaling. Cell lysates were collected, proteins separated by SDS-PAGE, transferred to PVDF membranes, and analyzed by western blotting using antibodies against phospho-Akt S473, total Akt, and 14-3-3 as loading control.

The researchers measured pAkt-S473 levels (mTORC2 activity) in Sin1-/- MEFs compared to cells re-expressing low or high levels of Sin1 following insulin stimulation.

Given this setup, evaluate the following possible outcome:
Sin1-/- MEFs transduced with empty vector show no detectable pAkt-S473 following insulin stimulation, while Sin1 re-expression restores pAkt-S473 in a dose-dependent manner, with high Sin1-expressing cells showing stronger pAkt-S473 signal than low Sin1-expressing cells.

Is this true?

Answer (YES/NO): YES